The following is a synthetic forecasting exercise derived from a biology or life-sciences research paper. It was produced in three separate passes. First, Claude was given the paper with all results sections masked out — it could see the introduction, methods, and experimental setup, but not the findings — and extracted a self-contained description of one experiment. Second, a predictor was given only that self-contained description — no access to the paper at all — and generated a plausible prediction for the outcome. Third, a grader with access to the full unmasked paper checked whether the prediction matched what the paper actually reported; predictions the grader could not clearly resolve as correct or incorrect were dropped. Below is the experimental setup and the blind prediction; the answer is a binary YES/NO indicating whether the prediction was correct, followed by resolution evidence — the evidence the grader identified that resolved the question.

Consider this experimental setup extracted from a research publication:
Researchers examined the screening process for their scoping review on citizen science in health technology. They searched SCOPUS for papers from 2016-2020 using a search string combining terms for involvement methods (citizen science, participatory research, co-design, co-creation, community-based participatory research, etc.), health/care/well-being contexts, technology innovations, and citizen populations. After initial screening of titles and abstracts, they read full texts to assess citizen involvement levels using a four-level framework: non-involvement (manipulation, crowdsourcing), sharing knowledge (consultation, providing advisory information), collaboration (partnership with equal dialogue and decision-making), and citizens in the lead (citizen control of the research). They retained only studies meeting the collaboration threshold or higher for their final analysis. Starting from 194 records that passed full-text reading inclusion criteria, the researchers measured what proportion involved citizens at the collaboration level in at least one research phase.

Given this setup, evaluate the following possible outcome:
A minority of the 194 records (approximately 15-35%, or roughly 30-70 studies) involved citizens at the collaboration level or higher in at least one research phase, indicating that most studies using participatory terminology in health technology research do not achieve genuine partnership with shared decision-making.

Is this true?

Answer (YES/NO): NO